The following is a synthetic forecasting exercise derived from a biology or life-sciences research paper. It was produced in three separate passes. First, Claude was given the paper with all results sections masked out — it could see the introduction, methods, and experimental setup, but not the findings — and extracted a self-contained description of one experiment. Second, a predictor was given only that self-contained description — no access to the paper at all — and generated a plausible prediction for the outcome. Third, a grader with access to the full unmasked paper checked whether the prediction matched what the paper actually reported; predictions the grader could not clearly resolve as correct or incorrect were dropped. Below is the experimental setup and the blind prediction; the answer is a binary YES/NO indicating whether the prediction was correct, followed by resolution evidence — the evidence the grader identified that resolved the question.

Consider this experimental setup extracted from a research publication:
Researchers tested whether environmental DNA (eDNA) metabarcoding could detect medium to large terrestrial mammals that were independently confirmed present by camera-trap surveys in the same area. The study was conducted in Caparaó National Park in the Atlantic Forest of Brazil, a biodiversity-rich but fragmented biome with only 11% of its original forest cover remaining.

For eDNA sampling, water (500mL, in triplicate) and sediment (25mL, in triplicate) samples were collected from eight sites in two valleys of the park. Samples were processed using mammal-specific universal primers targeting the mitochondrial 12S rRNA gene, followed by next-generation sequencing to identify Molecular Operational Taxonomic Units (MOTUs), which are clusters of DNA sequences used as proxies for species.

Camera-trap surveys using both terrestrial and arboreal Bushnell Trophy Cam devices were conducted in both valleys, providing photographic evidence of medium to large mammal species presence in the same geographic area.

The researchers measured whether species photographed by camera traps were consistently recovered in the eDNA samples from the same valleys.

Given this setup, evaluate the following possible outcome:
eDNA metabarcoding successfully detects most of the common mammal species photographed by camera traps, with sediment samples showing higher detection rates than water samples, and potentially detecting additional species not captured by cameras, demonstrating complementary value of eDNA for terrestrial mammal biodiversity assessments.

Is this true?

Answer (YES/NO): NO